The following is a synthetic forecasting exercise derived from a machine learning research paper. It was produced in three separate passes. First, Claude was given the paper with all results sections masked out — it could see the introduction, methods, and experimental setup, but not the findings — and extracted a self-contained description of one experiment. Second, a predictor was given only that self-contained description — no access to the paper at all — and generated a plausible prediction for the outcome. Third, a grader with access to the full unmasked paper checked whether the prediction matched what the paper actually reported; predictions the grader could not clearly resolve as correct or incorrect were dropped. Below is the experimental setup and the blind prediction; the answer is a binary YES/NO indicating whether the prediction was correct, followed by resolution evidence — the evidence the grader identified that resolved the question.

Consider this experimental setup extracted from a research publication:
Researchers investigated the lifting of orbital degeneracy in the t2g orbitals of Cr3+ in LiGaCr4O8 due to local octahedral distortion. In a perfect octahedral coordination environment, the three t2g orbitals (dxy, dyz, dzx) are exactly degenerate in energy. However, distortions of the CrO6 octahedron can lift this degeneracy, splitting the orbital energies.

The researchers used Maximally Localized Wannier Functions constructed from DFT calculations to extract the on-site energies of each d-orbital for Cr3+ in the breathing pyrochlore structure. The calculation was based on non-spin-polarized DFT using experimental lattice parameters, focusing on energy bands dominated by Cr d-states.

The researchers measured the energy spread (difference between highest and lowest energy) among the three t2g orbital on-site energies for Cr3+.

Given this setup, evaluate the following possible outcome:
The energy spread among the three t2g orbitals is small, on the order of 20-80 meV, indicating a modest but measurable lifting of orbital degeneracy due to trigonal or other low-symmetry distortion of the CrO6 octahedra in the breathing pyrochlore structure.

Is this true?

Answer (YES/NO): NO